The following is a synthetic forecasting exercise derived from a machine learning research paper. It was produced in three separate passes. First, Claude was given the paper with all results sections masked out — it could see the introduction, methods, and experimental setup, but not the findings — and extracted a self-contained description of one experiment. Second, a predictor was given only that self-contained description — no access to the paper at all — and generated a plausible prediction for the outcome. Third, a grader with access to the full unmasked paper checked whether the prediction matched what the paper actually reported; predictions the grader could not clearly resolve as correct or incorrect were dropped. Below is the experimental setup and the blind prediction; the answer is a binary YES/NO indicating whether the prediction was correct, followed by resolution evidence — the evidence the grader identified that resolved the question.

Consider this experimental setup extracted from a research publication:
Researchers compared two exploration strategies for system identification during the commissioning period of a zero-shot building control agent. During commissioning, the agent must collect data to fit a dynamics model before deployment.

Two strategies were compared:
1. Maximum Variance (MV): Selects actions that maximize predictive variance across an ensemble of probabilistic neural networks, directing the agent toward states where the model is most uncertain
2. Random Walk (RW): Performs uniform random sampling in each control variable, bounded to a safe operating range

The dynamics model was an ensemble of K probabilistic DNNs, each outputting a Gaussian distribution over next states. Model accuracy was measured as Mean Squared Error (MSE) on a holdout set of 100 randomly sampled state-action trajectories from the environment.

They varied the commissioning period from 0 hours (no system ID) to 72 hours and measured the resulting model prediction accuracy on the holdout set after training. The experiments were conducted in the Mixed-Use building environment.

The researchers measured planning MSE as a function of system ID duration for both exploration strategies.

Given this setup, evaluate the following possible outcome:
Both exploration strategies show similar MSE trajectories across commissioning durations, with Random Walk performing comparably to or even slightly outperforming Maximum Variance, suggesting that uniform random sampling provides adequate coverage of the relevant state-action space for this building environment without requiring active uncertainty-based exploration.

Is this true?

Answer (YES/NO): NO